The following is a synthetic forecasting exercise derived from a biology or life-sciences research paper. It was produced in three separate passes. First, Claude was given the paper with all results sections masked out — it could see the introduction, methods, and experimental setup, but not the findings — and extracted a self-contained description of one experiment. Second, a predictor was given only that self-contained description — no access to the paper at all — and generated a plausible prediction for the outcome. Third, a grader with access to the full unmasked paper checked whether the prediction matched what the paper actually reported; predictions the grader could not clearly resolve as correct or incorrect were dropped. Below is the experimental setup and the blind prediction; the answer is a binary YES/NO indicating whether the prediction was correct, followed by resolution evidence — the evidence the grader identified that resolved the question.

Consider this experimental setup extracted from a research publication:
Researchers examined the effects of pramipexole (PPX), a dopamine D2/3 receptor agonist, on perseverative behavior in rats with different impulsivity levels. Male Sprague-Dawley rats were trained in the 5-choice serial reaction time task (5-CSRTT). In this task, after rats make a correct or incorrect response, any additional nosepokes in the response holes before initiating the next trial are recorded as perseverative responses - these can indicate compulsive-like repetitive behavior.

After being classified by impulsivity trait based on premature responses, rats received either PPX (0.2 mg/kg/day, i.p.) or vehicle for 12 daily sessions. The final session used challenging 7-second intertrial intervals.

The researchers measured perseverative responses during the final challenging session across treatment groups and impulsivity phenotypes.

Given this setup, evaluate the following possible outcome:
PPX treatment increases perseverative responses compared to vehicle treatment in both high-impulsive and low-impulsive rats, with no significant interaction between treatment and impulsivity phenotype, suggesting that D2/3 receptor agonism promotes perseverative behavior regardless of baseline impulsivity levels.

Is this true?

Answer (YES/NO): NO